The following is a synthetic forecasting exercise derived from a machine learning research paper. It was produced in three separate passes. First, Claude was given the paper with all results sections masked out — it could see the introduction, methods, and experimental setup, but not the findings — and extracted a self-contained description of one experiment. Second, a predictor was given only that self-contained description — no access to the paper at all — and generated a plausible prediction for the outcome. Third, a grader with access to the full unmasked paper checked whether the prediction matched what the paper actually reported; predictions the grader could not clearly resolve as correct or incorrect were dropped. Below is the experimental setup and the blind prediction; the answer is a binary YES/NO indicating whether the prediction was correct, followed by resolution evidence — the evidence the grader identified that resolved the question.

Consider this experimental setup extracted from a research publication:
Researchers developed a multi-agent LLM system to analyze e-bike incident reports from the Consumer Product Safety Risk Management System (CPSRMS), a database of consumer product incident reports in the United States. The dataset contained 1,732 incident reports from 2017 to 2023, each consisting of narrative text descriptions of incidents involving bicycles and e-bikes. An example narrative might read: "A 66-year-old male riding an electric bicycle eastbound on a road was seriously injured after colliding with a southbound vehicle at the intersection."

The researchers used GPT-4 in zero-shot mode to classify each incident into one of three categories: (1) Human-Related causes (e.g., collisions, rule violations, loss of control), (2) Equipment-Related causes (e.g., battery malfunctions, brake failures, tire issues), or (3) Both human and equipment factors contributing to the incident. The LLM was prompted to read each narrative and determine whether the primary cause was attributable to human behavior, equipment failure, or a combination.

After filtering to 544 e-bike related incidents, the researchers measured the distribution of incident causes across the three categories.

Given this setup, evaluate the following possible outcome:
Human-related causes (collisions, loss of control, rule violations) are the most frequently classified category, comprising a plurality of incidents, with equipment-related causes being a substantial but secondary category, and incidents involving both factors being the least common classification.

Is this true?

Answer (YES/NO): NO